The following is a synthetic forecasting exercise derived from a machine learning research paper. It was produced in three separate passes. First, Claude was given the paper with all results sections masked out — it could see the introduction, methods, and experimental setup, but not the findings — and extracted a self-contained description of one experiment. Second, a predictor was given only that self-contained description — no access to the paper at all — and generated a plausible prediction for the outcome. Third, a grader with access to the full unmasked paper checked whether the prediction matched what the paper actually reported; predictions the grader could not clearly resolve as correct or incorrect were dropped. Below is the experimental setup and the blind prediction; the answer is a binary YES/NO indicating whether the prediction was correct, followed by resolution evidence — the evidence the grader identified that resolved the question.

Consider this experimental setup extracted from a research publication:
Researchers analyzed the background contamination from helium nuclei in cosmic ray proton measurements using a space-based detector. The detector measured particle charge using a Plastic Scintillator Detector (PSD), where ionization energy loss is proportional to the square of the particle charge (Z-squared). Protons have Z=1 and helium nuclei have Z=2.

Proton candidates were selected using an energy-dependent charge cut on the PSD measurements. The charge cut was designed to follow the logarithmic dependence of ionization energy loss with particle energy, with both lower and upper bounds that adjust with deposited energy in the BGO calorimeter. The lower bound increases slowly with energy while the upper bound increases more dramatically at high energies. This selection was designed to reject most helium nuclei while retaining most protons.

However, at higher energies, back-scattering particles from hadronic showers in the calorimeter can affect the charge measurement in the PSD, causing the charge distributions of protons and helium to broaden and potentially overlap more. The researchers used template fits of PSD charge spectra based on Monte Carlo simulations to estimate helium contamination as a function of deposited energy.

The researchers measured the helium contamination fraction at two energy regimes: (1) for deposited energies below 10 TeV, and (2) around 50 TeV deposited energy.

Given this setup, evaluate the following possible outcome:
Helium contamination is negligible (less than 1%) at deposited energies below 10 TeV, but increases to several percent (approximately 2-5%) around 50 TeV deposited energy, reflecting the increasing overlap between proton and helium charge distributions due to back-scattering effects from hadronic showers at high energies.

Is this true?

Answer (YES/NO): YES